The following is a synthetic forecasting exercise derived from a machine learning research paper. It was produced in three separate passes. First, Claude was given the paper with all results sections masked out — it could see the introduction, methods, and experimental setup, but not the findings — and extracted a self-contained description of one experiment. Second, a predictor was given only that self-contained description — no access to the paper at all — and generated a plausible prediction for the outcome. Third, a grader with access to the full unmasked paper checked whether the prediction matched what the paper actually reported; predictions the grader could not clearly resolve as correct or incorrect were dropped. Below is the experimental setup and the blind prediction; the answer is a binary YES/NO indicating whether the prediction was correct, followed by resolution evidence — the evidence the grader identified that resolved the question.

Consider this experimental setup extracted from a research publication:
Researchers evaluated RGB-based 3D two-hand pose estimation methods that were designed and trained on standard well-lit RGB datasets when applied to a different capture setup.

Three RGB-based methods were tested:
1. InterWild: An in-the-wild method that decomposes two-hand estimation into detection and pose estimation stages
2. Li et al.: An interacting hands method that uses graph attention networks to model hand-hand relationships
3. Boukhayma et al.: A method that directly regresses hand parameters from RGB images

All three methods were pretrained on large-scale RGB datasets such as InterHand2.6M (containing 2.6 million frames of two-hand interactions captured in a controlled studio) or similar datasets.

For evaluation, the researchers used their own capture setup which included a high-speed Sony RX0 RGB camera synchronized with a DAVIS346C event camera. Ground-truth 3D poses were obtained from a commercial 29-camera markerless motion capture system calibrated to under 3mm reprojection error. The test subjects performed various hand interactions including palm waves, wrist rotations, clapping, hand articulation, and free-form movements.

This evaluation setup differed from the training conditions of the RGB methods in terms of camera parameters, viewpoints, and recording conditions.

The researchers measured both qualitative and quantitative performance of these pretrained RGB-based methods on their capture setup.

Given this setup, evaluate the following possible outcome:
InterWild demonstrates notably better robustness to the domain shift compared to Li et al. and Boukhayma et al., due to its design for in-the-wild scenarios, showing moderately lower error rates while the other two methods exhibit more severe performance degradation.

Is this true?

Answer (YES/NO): NO